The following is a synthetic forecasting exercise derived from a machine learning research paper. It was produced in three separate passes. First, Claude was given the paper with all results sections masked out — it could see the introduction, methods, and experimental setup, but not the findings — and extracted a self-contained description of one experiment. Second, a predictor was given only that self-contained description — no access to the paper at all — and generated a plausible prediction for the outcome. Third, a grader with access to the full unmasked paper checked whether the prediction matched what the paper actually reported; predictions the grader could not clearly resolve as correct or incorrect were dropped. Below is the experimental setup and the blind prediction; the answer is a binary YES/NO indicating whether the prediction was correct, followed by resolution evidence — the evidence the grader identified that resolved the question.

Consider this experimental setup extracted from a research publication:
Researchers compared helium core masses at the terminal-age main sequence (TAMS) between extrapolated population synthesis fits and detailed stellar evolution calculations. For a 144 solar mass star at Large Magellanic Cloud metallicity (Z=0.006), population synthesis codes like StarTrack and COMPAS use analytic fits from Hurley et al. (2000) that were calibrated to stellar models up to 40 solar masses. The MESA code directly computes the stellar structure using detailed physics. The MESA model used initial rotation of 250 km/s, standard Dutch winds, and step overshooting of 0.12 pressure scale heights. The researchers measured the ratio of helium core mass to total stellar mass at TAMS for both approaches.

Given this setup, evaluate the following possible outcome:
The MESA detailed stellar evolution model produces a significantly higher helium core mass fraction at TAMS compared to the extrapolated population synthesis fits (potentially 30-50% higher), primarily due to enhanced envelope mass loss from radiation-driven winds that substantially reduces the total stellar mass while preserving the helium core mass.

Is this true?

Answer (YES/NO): NO